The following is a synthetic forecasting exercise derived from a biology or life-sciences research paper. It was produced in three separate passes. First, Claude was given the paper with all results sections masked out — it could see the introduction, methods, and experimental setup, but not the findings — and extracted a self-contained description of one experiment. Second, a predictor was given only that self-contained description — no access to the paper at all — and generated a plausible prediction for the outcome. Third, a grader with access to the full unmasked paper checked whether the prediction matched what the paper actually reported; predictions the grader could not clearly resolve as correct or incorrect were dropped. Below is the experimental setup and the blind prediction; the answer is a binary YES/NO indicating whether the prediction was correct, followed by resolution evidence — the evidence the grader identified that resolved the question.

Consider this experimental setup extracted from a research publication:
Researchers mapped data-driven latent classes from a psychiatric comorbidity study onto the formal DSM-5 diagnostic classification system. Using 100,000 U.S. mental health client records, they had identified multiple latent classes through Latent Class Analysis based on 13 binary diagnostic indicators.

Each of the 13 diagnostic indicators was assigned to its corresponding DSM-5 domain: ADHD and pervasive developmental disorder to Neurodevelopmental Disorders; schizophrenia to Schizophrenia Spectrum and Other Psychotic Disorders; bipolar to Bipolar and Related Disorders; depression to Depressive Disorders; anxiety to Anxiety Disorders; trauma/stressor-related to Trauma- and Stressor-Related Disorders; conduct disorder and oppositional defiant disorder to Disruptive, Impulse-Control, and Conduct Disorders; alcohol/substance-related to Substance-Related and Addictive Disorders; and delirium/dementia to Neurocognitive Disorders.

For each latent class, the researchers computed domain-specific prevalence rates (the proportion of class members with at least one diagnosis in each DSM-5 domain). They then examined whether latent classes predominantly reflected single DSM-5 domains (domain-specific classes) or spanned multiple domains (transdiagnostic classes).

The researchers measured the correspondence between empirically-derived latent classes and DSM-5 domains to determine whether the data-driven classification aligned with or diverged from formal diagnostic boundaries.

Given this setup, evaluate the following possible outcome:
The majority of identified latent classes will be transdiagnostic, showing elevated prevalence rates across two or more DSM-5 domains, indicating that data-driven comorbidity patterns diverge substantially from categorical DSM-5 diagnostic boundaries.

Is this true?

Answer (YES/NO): NO